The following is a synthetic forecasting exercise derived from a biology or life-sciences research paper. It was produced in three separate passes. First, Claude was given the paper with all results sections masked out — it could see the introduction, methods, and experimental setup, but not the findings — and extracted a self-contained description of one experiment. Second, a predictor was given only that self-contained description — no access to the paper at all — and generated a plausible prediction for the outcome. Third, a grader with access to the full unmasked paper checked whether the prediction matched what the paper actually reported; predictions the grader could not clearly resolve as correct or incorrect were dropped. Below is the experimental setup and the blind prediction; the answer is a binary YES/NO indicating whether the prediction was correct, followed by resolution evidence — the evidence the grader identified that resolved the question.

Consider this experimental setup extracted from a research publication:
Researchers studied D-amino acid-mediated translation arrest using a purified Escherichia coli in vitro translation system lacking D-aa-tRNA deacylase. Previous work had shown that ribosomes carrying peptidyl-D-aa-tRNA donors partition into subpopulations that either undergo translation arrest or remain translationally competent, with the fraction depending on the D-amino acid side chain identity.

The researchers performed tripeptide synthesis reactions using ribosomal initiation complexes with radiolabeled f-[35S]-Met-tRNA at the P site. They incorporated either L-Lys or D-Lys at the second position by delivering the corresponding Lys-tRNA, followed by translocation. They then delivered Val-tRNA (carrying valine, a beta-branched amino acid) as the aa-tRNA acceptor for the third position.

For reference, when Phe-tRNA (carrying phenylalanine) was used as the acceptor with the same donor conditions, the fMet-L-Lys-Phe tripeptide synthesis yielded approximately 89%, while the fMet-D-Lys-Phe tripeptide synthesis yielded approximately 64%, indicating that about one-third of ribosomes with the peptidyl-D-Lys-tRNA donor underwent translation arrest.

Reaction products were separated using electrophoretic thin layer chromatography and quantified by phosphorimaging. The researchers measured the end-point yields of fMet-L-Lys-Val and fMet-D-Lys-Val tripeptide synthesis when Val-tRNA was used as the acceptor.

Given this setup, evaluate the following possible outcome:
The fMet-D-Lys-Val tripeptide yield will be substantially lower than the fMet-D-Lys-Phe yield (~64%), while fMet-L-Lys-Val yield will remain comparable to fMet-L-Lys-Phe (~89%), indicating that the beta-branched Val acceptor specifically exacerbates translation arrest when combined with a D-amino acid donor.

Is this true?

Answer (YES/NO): NO